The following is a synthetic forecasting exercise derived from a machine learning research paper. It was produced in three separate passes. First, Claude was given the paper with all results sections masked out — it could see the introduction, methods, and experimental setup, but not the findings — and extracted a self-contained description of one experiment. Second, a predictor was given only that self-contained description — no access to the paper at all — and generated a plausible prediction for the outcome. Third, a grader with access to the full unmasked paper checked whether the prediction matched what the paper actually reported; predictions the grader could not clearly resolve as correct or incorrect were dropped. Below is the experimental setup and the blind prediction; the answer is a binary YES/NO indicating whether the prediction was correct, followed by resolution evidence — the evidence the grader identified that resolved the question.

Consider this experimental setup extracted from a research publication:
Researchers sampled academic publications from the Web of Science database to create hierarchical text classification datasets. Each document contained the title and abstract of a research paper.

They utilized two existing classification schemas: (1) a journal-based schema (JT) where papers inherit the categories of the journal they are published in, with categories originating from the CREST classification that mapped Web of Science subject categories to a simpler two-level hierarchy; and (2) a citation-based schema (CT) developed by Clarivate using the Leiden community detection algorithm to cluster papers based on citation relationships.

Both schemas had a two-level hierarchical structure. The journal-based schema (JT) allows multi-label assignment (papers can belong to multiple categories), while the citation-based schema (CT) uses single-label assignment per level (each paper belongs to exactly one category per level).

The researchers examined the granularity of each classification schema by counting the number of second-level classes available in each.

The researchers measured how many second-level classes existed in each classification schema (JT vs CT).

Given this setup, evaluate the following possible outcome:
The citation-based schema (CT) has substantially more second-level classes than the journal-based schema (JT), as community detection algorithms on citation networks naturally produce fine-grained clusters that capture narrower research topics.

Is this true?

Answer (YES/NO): YES